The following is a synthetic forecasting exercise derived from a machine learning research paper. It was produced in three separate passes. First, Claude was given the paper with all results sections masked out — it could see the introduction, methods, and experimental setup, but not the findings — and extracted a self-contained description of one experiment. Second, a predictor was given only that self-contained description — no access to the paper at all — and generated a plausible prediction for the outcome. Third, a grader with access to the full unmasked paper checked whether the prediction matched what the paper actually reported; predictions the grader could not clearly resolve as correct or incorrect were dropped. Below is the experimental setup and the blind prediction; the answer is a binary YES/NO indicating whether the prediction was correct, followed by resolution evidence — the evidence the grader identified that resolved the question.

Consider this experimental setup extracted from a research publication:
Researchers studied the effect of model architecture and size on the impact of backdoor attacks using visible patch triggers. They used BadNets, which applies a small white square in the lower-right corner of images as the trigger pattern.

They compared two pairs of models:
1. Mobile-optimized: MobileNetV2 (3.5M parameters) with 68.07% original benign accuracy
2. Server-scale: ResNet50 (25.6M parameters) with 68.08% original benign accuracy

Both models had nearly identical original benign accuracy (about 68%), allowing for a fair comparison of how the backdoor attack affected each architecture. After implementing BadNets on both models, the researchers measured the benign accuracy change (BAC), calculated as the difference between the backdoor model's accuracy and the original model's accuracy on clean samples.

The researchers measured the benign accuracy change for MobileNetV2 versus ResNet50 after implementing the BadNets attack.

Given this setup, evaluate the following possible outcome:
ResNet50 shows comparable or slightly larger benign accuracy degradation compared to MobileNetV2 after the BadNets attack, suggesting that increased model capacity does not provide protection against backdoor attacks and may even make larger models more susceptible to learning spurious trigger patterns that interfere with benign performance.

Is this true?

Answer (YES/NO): NO